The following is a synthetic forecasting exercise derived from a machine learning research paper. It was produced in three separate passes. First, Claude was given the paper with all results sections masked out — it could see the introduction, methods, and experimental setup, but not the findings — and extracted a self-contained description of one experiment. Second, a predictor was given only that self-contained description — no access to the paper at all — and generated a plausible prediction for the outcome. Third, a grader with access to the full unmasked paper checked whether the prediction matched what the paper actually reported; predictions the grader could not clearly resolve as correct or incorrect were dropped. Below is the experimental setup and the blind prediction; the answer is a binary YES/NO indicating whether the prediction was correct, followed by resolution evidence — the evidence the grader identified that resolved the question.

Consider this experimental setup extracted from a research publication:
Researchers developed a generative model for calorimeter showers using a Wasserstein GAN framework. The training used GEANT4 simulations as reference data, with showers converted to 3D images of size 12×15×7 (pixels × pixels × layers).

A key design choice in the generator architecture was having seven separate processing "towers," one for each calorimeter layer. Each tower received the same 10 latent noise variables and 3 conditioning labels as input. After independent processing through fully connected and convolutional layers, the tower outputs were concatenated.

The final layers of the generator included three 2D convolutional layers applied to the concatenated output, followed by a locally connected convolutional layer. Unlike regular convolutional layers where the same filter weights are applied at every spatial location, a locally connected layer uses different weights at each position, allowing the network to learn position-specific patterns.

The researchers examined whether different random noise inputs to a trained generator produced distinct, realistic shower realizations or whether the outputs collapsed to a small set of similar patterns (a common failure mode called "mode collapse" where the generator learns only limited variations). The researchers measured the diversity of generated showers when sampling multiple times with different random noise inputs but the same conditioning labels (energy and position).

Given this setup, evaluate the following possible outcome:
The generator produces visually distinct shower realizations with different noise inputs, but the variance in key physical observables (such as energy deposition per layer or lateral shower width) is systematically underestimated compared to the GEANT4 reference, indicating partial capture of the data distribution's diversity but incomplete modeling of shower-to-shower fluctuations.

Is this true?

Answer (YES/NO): NO